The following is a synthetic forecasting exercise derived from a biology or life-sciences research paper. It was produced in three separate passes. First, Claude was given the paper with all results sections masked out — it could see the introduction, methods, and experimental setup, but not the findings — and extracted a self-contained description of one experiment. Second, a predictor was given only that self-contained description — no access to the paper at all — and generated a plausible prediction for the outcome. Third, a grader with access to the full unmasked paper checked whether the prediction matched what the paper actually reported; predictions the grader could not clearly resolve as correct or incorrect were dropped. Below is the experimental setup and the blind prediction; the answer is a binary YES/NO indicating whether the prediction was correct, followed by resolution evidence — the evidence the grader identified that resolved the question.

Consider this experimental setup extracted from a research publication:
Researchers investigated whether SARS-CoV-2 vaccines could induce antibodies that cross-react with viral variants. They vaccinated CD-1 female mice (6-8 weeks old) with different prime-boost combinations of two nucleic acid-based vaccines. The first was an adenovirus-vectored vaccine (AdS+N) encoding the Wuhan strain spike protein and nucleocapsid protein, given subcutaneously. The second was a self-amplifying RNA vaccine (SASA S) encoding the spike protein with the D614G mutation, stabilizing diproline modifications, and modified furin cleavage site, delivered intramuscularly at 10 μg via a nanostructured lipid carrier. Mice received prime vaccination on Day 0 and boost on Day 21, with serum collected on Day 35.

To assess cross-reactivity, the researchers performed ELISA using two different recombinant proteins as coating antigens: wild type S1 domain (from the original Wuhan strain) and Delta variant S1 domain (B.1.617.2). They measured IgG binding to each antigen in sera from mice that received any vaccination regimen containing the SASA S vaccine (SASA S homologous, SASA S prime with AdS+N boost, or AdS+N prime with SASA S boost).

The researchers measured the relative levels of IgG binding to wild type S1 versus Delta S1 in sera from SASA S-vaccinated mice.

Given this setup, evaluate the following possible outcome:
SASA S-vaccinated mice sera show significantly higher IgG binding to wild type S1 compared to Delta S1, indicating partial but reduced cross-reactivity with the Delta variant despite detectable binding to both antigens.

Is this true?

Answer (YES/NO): NO